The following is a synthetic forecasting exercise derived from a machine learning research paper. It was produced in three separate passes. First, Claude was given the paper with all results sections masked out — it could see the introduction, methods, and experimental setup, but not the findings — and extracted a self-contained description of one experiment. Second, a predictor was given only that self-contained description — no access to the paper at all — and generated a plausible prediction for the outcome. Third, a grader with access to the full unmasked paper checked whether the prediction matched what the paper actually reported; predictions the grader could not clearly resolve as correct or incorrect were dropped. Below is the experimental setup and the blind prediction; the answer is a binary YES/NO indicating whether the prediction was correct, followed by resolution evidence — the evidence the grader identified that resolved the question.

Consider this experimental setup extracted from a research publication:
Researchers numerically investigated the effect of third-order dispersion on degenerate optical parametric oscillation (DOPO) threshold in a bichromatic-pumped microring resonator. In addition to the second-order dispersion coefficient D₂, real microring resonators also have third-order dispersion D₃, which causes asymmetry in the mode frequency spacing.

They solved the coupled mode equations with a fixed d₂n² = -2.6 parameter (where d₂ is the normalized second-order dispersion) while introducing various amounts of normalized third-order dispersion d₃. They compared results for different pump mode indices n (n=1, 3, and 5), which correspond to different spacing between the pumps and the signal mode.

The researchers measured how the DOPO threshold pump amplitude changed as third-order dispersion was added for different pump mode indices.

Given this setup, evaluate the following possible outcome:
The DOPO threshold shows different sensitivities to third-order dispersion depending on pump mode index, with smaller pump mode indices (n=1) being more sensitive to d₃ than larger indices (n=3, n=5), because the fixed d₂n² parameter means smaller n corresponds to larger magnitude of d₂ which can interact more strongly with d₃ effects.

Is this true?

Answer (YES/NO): NO